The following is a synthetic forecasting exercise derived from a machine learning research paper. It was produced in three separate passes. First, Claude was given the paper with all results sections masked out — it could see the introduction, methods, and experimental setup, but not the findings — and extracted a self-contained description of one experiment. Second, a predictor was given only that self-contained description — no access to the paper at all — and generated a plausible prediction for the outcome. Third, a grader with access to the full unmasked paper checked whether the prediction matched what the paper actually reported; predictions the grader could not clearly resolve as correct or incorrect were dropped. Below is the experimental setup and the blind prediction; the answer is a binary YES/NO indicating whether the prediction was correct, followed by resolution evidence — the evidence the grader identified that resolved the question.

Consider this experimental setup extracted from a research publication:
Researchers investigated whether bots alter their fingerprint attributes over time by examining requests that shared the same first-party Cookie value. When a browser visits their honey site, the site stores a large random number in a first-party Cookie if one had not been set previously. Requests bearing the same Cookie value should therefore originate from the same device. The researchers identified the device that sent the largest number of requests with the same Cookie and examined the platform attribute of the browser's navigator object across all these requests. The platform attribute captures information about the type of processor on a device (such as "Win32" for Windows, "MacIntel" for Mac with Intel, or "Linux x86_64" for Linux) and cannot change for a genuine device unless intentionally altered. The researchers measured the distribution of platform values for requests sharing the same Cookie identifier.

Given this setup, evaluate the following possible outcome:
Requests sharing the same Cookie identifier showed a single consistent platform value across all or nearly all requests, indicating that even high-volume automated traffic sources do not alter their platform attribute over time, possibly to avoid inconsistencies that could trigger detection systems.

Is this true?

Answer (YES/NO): NO